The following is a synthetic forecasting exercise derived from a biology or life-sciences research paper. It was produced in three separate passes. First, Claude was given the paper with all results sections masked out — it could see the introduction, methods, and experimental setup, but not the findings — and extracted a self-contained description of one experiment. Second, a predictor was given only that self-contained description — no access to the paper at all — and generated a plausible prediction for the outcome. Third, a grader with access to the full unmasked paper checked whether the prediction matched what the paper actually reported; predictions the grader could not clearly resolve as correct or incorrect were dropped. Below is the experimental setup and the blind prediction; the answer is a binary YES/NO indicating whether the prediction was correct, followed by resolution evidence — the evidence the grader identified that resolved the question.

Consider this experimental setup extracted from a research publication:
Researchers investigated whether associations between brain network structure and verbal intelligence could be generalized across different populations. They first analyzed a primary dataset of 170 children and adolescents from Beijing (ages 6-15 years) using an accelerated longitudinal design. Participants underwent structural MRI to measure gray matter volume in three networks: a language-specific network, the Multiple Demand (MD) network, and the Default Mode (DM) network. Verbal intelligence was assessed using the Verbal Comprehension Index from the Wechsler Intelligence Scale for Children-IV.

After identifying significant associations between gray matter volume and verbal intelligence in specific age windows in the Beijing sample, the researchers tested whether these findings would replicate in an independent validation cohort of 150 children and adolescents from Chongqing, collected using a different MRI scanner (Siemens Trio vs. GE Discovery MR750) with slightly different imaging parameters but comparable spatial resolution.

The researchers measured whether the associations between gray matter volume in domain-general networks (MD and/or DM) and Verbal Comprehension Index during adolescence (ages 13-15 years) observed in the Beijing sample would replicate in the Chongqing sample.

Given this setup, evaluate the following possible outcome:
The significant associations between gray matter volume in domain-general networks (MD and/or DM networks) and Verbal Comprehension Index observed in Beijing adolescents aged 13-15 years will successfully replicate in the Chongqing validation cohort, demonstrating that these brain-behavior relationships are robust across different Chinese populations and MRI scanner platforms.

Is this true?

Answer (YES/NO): YES